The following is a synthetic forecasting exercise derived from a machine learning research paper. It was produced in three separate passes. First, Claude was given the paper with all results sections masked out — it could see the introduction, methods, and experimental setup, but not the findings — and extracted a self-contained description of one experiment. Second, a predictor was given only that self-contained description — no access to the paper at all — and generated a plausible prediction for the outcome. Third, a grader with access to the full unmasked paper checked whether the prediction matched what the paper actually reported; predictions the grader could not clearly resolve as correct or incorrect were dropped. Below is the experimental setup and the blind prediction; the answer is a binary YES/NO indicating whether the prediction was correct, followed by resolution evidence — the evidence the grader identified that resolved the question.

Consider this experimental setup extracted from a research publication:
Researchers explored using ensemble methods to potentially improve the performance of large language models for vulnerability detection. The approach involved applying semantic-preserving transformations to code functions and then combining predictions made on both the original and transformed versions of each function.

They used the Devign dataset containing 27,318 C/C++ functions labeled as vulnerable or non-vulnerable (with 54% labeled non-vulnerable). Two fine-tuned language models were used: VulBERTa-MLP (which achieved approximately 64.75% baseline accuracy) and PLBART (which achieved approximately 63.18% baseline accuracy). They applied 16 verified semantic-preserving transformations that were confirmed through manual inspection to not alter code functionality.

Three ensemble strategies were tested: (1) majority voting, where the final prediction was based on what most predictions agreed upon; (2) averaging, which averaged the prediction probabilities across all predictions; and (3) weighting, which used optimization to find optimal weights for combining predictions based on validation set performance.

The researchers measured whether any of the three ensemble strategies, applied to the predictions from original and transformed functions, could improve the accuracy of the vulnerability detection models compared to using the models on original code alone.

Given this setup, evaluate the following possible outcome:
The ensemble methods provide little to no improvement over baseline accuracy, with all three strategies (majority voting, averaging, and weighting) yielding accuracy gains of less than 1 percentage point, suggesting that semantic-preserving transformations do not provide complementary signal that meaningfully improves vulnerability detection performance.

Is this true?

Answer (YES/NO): NO